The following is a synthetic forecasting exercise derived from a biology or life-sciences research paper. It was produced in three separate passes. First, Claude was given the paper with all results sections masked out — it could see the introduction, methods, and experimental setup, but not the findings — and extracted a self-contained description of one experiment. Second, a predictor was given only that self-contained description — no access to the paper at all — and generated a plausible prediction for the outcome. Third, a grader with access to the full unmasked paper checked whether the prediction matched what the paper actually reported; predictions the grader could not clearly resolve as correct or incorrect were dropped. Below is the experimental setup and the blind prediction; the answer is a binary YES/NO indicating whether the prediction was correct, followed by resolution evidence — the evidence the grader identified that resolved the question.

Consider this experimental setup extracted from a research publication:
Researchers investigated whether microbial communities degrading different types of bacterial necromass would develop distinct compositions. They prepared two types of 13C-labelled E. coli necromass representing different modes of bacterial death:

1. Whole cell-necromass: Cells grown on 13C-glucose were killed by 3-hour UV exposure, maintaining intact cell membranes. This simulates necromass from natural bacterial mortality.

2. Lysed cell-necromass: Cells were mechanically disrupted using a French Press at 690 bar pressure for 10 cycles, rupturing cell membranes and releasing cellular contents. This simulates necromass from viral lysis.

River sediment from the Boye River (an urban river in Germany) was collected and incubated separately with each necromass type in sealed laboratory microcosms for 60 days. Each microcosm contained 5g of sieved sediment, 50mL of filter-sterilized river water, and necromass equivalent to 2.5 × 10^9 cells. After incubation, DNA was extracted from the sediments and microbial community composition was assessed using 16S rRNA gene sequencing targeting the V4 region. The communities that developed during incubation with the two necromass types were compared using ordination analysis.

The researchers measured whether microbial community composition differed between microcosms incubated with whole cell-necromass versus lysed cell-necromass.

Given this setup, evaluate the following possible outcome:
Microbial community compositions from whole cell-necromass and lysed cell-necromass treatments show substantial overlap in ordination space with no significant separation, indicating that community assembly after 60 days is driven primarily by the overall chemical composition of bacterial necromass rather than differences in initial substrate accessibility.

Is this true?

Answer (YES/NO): YES